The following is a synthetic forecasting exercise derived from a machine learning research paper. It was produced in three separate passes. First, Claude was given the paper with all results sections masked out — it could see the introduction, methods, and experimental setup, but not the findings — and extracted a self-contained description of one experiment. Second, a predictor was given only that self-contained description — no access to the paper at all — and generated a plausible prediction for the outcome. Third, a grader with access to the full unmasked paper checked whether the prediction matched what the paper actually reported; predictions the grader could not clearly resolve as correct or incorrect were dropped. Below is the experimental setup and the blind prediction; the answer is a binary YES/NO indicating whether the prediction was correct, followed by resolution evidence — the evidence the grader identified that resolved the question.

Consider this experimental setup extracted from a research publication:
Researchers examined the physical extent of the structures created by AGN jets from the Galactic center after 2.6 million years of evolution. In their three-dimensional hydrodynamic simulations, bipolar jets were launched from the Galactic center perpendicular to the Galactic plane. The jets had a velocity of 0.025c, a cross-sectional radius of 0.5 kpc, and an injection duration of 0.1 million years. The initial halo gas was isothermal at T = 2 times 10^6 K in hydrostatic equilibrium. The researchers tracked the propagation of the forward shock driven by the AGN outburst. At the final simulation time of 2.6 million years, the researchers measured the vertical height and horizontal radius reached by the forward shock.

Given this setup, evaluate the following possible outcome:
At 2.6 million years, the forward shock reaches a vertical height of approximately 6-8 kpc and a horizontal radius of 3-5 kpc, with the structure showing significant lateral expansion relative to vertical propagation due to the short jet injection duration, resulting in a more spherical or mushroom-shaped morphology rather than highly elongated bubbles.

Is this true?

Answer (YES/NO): NO